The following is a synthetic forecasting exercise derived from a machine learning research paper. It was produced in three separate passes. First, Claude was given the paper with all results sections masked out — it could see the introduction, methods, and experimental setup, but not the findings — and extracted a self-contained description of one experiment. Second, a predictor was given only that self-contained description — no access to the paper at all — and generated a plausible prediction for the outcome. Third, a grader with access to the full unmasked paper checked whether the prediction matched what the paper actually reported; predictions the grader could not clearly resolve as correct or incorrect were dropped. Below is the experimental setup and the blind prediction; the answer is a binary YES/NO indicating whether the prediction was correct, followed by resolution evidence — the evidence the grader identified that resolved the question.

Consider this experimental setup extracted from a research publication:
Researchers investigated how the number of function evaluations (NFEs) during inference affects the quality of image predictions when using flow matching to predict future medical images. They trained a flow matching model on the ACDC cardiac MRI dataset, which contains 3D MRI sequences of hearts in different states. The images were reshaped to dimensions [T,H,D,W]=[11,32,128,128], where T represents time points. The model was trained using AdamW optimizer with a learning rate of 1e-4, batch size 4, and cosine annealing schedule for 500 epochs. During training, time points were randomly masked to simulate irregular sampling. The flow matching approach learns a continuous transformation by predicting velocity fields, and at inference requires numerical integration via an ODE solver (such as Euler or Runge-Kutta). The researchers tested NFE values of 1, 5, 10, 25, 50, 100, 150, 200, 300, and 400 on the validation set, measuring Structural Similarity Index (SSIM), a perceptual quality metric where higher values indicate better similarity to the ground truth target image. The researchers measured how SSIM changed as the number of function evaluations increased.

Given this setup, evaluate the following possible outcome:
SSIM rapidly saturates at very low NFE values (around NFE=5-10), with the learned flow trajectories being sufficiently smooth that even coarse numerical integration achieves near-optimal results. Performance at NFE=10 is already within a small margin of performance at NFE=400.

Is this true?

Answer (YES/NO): YES